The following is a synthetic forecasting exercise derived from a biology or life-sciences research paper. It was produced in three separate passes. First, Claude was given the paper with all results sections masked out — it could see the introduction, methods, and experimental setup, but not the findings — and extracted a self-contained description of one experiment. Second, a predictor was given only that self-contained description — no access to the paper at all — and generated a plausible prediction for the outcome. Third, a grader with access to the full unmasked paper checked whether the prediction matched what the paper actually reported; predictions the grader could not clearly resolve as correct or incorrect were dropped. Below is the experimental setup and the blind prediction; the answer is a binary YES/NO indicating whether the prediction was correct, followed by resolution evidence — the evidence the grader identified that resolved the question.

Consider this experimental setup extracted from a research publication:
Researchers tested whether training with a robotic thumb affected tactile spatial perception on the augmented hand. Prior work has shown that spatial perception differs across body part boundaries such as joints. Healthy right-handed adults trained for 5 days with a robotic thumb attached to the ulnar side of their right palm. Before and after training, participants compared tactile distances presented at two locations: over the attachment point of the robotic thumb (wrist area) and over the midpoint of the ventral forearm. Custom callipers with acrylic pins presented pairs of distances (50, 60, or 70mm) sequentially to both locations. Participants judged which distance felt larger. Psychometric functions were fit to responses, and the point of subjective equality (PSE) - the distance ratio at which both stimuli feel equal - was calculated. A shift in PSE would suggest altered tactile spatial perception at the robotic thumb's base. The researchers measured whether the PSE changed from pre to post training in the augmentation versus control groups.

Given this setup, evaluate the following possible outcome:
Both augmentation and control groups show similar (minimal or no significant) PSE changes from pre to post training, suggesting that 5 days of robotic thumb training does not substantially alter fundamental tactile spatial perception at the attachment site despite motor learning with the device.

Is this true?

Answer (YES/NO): YES